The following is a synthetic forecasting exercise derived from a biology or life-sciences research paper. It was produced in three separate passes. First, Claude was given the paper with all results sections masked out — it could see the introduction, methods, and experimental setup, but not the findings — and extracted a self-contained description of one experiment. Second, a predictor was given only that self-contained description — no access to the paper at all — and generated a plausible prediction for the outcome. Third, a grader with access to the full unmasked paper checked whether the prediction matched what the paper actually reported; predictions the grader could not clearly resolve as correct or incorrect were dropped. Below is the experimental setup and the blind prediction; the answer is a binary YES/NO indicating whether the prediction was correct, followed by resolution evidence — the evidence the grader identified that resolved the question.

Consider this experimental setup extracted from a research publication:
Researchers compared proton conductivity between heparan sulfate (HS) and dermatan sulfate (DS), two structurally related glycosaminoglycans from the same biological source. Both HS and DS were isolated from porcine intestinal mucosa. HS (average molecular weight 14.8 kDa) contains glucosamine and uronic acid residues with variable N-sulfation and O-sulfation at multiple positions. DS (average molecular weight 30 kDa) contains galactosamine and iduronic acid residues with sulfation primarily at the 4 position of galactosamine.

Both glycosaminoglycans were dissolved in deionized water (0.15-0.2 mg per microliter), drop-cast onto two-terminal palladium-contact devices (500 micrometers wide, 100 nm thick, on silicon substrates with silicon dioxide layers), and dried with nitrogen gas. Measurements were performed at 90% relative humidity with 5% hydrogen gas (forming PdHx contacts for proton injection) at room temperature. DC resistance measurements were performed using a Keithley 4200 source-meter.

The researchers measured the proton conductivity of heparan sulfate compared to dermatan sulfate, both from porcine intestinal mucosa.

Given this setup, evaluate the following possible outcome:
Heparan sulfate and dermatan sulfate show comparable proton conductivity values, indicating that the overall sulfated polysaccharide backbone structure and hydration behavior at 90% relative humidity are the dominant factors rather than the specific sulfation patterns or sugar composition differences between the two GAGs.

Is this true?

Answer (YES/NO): YES